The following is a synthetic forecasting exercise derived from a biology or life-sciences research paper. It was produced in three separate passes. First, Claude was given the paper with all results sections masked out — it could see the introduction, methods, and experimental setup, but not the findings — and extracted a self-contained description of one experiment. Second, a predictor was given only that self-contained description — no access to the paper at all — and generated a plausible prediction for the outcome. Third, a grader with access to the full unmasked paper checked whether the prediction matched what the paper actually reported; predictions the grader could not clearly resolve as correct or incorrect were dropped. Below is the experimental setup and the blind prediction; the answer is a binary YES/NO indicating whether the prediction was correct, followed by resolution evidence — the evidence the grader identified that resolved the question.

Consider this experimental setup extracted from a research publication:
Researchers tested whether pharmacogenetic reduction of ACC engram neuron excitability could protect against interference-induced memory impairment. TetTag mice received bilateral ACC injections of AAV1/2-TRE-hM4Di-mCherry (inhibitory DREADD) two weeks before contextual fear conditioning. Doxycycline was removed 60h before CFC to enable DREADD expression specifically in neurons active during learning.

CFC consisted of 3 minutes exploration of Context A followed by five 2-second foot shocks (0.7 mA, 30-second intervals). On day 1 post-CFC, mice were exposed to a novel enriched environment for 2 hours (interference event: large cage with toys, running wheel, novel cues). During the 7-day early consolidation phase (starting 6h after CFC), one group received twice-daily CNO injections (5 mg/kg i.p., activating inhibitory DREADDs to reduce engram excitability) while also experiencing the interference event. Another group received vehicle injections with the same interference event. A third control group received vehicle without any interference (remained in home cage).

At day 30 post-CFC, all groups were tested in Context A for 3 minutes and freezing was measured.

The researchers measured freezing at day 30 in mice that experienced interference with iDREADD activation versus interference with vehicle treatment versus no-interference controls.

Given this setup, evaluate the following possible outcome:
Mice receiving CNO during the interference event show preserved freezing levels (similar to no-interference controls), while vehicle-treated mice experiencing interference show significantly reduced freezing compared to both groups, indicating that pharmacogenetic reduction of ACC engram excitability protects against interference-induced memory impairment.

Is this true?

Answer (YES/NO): YES